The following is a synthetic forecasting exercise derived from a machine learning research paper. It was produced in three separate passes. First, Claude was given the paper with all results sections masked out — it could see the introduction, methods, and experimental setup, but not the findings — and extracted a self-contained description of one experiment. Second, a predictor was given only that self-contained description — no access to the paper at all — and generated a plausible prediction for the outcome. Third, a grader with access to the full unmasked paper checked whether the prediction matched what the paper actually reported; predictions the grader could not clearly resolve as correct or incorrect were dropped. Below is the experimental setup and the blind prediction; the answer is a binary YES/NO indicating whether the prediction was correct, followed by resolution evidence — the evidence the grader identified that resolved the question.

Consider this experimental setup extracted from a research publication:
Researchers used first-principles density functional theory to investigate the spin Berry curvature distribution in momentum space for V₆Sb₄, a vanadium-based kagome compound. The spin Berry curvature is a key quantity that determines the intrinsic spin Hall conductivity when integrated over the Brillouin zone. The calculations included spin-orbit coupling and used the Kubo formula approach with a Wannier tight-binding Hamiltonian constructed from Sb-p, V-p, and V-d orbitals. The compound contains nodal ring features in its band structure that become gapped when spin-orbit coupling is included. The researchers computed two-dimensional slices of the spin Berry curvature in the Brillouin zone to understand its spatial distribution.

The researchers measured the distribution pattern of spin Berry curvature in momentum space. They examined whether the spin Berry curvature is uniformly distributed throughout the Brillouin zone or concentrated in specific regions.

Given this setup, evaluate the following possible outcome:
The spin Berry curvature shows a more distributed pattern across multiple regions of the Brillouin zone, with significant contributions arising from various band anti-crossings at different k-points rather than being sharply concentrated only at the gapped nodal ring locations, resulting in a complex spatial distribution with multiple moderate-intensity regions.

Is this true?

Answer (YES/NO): NO